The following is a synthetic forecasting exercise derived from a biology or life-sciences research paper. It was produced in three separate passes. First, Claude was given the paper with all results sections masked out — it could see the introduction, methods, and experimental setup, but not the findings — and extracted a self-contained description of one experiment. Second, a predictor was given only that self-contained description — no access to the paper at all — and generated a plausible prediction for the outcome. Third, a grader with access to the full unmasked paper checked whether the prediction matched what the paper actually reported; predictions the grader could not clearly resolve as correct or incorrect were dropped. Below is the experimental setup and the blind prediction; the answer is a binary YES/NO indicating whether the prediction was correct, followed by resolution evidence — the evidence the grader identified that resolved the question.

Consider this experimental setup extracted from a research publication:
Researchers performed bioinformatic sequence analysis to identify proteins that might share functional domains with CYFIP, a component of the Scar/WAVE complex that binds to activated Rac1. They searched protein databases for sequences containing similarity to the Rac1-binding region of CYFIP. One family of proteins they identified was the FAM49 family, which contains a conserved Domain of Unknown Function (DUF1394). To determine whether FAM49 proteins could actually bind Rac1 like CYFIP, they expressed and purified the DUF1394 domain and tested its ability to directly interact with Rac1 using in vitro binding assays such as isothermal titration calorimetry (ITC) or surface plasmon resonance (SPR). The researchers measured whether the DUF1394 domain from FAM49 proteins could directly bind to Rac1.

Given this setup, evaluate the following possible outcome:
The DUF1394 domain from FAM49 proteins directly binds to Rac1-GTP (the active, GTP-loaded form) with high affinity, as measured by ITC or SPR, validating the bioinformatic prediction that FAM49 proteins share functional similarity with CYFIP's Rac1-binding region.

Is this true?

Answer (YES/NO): NO